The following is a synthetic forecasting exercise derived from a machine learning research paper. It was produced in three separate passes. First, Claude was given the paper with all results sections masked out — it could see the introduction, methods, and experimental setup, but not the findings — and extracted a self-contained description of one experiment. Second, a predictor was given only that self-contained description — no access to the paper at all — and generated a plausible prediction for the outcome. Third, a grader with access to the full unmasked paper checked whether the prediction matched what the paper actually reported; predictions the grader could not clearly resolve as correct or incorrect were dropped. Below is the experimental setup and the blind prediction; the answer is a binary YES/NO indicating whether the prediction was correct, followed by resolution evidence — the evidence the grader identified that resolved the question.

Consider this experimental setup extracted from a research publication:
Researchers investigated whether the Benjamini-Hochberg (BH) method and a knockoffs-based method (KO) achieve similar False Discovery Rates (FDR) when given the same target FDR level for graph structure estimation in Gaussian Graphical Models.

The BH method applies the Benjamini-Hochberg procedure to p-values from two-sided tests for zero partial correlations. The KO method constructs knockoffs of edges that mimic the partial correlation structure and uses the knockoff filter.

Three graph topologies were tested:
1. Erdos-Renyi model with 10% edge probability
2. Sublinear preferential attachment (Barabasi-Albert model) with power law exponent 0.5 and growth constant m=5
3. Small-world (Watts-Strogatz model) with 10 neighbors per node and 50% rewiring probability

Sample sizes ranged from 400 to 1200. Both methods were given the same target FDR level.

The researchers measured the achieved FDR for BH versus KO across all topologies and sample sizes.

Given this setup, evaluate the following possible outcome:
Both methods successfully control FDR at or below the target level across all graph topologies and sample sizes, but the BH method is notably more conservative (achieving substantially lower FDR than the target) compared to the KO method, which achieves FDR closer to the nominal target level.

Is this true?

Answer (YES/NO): NO